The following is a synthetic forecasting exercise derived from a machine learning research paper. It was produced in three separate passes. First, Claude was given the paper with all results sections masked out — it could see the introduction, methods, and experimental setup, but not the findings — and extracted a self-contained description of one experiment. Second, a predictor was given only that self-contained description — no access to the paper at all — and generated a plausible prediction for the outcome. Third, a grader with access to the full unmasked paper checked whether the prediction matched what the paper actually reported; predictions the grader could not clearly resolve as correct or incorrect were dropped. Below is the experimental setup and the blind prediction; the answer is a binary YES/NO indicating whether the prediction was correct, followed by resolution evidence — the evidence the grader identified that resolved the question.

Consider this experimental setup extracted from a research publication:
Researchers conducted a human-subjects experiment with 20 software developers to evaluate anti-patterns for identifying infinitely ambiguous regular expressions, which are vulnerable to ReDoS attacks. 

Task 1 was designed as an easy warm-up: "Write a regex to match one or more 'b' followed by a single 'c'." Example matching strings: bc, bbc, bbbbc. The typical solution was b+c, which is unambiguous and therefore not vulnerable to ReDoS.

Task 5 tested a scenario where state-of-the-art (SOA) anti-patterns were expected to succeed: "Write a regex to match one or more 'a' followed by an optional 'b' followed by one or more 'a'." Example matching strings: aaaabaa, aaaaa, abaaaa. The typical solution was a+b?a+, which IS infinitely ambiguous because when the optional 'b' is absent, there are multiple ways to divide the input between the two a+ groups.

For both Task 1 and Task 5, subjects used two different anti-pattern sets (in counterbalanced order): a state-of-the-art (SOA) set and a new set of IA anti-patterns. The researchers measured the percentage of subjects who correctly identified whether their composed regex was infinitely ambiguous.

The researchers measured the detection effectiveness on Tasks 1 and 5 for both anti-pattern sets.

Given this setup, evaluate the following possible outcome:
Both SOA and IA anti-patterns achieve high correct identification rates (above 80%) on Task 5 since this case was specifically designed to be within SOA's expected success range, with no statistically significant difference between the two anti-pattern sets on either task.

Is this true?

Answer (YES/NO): YES